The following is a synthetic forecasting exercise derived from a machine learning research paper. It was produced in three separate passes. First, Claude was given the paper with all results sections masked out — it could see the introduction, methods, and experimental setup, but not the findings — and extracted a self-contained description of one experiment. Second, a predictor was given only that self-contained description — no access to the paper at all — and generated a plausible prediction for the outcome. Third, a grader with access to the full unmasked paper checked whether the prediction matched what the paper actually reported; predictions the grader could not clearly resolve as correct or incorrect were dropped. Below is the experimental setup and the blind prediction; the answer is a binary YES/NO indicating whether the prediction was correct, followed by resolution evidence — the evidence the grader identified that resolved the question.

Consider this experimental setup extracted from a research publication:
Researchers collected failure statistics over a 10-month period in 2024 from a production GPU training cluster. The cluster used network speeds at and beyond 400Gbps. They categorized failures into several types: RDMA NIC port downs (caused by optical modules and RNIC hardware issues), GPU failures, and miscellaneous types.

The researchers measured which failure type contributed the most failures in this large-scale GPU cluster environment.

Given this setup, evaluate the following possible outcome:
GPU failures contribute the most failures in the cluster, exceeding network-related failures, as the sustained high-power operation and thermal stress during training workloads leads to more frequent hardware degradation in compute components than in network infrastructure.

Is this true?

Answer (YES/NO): NO